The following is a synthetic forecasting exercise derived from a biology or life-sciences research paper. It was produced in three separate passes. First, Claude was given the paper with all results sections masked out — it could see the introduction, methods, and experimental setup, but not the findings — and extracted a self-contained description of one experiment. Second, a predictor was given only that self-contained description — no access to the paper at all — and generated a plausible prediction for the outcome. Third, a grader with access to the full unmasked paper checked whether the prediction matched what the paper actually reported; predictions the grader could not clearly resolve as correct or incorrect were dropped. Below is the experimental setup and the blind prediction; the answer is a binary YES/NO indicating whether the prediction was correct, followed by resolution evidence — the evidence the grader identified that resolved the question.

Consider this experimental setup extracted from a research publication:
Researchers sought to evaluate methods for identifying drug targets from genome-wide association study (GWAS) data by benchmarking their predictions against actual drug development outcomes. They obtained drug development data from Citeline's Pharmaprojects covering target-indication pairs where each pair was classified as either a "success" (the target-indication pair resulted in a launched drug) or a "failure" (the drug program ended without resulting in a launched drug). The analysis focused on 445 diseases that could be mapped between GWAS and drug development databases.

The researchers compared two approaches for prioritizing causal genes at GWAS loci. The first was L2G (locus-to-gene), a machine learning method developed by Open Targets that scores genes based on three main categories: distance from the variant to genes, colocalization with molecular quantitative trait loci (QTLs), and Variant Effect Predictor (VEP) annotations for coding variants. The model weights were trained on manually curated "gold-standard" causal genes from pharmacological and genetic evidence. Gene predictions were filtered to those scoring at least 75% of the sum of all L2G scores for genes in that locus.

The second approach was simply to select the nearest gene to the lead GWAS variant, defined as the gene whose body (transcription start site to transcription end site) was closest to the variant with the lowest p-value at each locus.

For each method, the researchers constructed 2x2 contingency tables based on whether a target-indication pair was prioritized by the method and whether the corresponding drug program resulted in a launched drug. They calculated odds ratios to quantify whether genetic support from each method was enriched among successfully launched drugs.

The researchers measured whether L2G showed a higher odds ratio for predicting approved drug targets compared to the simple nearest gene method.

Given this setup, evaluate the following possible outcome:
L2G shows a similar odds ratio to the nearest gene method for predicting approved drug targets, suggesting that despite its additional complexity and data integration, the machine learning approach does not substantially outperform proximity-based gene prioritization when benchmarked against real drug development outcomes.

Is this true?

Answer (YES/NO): YES